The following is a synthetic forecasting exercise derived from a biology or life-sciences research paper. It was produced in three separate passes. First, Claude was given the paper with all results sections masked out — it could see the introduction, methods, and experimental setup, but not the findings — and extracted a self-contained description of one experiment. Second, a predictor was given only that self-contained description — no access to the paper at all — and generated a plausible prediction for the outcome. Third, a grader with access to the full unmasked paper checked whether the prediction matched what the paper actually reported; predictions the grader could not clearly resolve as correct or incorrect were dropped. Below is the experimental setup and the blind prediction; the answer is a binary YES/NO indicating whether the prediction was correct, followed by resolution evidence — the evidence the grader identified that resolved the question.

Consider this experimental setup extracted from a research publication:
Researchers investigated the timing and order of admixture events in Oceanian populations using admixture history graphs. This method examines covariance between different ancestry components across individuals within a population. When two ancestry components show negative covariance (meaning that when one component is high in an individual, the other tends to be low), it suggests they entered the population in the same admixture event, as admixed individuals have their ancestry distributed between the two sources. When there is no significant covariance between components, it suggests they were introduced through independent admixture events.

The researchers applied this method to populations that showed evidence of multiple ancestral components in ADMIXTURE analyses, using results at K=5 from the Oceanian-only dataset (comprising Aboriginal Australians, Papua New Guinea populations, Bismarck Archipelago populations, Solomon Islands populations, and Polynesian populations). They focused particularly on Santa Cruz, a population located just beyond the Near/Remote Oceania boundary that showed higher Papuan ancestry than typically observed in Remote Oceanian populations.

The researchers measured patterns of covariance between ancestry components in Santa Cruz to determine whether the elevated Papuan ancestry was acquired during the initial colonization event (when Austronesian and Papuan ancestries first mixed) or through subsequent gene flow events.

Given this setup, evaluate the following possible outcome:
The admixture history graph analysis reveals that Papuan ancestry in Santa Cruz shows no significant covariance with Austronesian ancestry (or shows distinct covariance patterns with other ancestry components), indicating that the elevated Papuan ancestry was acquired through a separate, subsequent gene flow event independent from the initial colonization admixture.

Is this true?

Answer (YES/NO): YES